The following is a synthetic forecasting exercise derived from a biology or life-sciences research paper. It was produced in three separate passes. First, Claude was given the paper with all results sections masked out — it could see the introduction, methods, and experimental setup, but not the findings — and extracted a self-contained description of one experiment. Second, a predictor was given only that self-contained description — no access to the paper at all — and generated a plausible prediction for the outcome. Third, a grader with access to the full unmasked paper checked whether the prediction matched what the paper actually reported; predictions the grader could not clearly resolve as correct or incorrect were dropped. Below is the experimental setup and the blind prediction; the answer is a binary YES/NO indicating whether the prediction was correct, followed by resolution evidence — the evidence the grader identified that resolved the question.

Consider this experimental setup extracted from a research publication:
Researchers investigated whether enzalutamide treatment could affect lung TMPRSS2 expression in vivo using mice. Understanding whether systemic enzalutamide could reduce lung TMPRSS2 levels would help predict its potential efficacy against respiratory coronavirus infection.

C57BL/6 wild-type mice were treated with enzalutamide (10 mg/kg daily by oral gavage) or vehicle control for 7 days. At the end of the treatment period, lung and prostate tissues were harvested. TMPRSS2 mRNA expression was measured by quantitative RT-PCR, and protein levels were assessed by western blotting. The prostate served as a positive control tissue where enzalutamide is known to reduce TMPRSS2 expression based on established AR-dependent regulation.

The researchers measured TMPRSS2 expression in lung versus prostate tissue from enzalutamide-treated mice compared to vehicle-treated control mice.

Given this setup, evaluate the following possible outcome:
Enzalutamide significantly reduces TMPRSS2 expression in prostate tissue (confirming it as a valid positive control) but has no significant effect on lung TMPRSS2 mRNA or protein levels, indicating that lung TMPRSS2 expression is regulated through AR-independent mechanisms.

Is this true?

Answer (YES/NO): YES